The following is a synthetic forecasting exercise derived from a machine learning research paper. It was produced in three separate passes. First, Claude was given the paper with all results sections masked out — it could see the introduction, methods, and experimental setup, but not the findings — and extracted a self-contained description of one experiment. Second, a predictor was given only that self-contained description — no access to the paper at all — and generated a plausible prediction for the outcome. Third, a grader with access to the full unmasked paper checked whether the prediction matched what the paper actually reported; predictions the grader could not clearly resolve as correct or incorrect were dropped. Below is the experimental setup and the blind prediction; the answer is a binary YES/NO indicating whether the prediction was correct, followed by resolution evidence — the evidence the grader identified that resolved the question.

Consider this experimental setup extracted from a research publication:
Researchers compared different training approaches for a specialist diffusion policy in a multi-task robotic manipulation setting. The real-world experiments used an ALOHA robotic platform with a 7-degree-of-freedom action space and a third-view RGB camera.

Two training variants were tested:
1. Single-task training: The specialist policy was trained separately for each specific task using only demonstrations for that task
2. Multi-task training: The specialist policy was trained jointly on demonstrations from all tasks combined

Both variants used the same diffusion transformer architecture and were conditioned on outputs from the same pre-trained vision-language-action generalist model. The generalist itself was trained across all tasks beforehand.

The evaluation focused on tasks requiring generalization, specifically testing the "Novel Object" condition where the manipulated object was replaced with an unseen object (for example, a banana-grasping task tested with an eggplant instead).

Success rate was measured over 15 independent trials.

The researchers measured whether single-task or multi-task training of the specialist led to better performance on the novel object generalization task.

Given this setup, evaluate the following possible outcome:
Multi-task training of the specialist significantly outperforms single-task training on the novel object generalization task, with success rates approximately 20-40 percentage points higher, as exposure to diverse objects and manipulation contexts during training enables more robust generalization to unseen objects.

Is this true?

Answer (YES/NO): NO